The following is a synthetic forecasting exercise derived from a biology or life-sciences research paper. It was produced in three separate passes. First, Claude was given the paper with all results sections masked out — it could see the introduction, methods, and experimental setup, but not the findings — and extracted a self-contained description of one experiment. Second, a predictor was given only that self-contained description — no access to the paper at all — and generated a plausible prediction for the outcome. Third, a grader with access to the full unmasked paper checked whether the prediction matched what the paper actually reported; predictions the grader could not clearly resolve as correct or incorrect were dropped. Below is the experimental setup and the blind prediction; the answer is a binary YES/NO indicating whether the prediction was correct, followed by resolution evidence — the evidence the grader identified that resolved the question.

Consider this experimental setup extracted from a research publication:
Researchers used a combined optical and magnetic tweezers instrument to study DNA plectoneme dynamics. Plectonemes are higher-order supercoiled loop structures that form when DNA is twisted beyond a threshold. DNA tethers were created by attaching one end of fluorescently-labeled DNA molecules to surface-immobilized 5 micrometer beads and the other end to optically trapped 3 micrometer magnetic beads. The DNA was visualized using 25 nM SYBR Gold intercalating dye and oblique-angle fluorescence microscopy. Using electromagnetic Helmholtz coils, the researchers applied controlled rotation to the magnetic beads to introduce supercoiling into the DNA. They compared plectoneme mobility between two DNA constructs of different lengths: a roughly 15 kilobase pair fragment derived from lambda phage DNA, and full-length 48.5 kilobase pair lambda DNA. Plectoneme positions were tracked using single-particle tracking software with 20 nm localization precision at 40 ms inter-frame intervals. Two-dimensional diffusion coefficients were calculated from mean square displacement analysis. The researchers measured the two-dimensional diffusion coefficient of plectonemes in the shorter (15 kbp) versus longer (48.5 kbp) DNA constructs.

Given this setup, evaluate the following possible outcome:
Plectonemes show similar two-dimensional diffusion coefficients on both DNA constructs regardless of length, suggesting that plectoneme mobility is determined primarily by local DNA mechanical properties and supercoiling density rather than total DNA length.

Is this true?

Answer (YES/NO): YES